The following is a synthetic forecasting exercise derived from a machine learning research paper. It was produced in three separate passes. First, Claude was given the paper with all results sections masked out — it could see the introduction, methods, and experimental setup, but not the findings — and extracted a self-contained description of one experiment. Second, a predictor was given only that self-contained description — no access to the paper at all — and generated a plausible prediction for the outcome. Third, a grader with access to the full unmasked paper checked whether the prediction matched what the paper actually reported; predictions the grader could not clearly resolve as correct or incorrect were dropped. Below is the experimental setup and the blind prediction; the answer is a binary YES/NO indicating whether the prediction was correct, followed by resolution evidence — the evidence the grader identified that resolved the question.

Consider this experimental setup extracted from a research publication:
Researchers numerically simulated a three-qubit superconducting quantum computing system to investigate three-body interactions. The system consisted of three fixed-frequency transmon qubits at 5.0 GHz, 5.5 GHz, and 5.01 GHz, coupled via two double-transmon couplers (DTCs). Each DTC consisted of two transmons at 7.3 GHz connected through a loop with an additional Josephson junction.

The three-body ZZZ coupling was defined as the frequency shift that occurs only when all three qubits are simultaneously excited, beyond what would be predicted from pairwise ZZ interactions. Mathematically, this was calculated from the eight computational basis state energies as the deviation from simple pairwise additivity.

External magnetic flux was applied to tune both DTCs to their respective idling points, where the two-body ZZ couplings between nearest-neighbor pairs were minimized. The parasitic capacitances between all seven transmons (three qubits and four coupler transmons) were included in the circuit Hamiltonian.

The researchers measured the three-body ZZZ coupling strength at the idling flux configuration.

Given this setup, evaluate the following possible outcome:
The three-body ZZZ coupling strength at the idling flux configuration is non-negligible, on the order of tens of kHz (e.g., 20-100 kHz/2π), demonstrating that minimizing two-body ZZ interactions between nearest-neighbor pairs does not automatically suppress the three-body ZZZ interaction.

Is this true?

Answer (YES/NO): NO